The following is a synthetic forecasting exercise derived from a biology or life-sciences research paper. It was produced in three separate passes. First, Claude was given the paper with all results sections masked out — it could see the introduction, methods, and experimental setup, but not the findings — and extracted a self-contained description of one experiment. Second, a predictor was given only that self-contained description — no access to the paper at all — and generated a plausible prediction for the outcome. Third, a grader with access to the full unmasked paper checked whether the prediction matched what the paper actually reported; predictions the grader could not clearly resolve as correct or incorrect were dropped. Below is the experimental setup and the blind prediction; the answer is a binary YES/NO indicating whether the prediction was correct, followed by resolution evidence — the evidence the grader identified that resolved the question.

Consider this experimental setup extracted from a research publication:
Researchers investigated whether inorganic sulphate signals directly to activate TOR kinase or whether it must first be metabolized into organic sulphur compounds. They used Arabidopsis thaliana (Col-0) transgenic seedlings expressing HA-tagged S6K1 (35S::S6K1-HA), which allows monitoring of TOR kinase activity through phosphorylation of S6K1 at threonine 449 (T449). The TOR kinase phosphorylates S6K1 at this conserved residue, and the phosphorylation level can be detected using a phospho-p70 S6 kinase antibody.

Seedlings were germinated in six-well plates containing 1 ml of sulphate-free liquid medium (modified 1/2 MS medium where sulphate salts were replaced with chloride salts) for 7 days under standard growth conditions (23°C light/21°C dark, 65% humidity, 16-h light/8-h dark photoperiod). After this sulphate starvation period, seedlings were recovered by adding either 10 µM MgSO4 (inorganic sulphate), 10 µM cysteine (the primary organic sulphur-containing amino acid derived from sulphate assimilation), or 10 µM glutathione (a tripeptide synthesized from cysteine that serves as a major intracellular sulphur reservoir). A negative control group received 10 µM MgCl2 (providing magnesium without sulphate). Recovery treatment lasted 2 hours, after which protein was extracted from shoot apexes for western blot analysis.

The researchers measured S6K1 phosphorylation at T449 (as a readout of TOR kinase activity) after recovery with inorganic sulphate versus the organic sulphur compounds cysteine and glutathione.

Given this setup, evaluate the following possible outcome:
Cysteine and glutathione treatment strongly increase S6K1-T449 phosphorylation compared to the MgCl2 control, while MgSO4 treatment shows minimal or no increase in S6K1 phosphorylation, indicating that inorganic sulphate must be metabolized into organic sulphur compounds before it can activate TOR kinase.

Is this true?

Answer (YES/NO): NO